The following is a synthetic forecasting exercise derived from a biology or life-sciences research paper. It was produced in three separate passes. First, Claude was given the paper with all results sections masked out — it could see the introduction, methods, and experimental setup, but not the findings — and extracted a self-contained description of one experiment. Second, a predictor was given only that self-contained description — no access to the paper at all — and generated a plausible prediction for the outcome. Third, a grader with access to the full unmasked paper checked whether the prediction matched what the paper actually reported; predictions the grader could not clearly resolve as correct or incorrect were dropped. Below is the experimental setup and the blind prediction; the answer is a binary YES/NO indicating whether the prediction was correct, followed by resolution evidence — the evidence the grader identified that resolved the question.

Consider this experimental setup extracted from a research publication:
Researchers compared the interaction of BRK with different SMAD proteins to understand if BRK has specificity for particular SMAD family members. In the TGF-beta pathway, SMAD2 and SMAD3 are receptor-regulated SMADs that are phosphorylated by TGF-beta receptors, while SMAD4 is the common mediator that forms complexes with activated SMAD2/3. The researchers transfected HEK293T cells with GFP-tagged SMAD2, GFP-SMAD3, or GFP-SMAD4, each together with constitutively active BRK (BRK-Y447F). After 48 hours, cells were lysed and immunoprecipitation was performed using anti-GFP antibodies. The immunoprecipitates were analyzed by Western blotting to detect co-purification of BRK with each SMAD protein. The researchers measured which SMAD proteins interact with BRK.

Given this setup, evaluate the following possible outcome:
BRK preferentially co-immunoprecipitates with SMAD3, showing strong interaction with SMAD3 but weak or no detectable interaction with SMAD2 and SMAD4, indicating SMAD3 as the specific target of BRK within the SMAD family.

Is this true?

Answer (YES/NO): NO